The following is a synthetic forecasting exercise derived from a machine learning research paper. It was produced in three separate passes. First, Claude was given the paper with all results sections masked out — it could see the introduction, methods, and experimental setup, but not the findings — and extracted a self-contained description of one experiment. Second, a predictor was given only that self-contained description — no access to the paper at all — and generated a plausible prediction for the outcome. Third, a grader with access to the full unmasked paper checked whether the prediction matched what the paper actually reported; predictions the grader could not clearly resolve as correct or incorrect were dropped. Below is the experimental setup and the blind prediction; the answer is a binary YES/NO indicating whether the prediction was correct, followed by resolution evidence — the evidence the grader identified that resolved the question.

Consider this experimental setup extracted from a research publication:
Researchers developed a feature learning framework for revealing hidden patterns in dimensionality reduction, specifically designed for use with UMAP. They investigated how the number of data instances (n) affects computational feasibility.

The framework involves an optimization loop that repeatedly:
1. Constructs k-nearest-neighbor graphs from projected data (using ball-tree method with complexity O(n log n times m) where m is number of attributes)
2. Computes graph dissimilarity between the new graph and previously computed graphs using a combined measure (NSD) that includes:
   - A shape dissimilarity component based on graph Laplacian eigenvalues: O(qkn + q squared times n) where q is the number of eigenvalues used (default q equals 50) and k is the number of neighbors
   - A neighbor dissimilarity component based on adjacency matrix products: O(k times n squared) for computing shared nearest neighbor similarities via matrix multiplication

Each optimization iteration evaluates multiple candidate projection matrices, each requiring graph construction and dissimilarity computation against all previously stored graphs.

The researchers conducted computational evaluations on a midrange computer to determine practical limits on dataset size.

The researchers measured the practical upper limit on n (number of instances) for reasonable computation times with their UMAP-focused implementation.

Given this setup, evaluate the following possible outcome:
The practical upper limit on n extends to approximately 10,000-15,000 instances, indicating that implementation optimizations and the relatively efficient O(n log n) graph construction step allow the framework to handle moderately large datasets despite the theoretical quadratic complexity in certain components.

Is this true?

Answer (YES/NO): NO